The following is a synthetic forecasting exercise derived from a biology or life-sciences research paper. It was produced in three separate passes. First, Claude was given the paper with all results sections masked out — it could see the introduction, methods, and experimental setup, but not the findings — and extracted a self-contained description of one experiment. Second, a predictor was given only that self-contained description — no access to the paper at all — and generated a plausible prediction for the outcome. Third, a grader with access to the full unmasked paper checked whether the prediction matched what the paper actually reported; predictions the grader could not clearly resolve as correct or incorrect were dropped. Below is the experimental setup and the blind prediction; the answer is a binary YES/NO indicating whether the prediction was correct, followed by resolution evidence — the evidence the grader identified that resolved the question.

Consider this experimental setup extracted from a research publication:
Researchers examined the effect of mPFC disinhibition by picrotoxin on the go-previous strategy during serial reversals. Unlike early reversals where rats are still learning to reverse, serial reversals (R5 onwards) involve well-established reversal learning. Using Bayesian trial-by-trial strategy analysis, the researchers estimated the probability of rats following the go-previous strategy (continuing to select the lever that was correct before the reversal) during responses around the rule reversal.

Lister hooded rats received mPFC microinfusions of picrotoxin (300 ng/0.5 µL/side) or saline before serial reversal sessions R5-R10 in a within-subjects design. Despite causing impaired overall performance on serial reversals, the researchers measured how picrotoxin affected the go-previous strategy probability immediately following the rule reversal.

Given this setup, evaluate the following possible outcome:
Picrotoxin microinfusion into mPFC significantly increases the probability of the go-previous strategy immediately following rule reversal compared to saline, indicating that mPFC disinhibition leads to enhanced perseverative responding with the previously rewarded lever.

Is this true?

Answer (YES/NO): NO